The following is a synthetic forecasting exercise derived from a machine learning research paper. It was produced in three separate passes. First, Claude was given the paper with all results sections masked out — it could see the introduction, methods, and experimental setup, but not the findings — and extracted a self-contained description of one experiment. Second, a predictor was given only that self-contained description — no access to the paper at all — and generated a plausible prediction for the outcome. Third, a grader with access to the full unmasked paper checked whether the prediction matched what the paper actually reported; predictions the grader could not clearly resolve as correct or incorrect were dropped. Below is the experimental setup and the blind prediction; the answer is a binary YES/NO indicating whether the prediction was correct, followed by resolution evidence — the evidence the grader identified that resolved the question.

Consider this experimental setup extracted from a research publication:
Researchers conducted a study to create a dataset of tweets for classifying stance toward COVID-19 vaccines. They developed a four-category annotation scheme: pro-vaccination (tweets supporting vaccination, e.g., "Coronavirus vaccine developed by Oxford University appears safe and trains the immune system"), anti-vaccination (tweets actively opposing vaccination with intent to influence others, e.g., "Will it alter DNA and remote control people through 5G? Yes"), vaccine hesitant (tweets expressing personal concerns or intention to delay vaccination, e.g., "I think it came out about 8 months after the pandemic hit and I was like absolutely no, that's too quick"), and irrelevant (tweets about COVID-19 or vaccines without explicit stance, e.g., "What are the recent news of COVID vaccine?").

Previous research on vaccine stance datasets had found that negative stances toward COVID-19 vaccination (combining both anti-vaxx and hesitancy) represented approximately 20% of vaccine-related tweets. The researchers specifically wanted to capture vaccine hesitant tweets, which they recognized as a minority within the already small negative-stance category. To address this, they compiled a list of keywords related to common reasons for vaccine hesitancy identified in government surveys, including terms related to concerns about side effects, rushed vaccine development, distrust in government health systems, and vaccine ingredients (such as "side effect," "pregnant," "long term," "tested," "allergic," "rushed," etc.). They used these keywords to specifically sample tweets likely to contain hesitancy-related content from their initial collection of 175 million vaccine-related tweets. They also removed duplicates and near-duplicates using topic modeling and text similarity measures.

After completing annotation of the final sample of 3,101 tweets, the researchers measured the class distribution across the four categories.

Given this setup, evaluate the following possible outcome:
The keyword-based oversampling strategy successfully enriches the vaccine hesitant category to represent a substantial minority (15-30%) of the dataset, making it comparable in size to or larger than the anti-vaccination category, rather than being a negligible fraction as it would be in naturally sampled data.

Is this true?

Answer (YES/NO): NO